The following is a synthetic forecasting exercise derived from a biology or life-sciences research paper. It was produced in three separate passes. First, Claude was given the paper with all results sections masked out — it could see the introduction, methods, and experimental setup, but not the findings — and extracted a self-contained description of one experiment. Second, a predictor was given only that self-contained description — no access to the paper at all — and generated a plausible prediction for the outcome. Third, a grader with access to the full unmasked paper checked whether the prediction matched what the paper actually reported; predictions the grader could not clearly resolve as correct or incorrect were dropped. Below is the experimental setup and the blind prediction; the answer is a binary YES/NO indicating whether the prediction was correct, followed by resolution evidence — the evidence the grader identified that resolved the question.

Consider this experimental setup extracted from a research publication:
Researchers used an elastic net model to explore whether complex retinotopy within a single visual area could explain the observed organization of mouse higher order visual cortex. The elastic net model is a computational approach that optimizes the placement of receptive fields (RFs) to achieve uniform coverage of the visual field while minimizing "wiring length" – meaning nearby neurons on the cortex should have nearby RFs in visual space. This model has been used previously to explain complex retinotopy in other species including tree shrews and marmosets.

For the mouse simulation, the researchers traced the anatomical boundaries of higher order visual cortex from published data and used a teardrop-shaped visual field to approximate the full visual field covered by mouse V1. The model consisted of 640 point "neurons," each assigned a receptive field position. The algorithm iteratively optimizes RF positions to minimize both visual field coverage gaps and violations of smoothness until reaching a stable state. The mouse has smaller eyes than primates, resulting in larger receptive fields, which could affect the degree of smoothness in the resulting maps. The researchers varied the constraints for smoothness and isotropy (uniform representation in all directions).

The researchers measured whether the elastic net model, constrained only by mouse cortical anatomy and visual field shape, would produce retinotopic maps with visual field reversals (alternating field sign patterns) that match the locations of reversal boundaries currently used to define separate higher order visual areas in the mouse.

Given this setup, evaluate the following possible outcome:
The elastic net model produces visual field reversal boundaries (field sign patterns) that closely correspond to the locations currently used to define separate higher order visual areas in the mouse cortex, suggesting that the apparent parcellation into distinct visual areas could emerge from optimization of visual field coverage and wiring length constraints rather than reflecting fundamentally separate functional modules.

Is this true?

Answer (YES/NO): YES